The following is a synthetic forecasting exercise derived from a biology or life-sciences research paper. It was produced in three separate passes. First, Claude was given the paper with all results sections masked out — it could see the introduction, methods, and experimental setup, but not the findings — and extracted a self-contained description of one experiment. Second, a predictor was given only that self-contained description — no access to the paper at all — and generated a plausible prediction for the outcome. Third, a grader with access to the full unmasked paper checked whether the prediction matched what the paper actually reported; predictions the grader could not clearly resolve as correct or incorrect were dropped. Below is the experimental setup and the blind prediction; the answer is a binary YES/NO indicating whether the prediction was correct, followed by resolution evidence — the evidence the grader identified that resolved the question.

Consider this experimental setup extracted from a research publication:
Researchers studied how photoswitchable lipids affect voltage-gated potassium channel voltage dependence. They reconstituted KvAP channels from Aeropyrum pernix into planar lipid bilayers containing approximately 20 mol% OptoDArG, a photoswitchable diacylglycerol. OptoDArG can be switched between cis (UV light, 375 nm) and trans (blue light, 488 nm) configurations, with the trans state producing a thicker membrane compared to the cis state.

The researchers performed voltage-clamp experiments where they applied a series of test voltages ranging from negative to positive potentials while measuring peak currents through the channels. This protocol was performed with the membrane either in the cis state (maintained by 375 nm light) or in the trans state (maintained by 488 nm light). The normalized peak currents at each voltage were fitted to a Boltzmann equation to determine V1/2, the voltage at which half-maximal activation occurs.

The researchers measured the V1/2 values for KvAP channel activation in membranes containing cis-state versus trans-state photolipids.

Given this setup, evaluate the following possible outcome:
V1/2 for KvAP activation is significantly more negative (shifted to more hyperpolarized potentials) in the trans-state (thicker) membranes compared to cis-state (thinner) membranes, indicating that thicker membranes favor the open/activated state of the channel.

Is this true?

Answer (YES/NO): YES